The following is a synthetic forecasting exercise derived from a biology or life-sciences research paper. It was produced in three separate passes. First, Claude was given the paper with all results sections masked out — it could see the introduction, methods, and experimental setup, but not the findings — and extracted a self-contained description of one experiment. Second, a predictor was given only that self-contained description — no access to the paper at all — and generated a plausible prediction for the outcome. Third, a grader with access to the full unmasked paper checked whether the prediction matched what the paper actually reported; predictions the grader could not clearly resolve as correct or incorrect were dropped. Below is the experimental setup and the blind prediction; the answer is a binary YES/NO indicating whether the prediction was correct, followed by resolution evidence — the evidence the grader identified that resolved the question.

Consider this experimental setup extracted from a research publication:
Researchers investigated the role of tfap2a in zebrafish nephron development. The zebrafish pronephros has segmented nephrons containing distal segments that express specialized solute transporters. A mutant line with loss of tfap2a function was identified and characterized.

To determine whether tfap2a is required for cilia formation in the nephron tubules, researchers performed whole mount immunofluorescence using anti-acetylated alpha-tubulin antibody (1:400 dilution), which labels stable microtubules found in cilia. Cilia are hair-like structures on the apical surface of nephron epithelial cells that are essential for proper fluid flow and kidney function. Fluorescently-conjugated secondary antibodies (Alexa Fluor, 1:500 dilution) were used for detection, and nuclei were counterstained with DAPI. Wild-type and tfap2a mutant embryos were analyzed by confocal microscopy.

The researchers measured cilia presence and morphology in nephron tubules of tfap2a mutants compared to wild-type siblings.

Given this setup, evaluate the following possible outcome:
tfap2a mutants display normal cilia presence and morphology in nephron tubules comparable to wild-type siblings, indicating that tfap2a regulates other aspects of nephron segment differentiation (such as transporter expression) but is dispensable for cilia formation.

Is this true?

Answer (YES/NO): YES